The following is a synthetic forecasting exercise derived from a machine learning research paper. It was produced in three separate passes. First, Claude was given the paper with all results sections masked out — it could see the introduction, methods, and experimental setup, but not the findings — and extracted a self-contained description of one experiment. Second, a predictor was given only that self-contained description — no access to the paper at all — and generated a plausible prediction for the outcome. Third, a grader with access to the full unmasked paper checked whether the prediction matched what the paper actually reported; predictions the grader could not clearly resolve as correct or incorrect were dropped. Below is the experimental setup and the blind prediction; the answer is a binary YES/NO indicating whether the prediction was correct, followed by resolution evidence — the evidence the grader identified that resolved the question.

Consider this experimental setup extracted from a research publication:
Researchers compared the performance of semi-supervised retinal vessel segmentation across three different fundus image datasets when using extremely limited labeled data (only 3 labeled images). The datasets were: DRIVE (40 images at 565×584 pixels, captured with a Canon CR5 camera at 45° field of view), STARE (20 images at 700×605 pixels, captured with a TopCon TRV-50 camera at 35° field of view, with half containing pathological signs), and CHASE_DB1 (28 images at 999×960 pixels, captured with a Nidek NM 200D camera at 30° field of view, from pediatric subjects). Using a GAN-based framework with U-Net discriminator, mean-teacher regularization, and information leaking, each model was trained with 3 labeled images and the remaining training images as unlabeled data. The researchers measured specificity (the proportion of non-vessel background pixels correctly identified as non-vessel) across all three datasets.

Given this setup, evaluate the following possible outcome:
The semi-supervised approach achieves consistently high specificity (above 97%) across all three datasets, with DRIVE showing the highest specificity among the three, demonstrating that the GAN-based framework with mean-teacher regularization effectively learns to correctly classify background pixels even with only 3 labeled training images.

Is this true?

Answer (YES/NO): NO